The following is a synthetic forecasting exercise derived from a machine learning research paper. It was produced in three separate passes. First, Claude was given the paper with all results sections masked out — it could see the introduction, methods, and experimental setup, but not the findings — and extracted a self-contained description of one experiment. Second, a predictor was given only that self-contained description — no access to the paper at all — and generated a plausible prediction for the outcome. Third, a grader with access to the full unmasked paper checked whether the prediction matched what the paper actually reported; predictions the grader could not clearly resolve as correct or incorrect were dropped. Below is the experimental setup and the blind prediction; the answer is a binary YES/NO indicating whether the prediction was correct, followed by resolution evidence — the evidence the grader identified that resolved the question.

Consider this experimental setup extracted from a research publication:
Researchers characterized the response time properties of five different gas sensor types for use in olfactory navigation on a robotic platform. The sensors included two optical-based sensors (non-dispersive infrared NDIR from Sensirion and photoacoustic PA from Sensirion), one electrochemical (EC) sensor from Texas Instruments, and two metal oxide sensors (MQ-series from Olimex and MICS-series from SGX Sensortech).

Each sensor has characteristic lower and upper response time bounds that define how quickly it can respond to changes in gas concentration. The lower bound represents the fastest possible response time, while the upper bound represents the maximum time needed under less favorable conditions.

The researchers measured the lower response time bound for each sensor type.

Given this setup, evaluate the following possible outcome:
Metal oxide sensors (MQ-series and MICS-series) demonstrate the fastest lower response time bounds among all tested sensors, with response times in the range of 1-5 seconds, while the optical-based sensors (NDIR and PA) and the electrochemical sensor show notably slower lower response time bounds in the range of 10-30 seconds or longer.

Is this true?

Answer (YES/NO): NO